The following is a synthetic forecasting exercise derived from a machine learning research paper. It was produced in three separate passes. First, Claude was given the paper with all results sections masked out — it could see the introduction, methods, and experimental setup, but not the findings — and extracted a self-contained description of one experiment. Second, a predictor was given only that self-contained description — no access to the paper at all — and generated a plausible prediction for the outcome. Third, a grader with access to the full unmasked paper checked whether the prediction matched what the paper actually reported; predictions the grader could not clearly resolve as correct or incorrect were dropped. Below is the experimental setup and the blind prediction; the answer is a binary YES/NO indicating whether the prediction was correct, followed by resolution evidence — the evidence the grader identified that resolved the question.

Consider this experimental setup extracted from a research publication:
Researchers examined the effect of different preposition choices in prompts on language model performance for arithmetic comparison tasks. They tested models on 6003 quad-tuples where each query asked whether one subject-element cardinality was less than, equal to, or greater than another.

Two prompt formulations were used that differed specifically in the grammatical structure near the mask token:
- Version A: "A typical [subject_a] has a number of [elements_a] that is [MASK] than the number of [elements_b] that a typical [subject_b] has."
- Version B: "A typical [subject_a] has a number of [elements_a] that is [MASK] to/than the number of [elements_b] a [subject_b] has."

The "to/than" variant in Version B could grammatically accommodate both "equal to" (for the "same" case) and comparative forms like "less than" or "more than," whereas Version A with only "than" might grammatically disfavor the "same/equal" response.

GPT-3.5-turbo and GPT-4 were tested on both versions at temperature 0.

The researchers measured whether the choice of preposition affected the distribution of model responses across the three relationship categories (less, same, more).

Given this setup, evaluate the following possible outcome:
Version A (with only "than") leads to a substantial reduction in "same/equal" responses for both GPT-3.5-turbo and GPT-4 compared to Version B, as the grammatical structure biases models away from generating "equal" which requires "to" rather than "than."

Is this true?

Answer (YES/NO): YES